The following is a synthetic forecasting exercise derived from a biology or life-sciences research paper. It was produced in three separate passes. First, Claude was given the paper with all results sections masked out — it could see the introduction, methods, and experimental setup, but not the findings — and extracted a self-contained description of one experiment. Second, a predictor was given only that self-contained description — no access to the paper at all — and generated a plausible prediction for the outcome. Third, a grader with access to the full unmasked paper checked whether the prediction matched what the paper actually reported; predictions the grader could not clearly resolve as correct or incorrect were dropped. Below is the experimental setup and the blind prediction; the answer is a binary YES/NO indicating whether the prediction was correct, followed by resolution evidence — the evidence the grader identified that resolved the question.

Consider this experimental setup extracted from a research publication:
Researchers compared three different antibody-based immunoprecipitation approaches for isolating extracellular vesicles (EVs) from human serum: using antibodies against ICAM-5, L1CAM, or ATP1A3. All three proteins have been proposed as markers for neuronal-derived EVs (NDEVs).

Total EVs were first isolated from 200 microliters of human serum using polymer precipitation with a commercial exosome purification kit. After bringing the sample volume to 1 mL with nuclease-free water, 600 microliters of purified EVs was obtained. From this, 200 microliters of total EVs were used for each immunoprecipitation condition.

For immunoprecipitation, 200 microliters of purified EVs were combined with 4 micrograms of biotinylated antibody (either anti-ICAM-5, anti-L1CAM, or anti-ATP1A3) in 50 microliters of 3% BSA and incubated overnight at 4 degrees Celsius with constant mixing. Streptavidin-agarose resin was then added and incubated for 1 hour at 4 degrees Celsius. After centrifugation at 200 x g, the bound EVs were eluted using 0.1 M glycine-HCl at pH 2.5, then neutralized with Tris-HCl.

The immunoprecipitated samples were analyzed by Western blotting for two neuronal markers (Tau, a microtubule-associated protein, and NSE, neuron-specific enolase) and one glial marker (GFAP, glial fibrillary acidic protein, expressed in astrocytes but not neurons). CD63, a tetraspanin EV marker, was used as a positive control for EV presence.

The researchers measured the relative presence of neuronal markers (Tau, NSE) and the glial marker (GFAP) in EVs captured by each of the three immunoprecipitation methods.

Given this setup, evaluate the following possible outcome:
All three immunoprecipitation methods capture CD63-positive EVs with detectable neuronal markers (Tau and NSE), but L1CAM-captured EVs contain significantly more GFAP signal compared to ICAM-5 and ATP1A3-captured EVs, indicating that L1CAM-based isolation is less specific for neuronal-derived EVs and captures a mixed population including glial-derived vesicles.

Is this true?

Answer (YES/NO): NO